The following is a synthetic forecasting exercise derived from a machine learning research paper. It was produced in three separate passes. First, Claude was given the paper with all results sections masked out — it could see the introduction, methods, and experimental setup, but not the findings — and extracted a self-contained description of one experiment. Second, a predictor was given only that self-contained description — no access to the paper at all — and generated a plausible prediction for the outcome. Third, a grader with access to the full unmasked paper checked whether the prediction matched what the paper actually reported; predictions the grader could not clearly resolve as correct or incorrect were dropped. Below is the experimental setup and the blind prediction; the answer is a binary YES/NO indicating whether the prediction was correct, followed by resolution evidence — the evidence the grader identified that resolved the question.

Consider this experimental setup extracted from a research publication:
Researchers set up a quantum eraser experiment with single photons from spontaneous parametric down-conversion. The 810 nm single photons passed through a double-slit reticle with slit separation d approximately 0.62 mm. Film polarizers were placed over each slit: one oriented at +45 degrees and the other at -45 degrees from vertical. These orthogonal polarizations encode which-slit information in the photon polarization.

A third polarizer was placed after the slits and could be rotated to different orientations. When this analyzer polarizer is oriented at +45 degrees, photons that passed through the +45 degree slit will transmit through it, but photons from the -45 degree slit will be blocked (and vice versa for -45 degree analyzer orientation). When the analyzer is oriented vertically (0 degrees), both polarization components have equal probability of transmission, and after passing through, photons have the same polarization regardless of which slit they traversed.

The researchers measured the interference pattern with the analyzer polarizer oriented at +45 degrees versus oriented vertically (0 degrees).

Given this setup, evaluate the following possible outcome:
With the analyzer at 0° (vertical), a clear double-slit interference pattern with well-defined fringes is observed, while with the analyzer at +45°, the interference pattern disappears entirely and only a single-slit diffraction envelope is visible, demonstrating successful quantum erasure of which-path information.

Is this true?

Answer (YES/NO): YES